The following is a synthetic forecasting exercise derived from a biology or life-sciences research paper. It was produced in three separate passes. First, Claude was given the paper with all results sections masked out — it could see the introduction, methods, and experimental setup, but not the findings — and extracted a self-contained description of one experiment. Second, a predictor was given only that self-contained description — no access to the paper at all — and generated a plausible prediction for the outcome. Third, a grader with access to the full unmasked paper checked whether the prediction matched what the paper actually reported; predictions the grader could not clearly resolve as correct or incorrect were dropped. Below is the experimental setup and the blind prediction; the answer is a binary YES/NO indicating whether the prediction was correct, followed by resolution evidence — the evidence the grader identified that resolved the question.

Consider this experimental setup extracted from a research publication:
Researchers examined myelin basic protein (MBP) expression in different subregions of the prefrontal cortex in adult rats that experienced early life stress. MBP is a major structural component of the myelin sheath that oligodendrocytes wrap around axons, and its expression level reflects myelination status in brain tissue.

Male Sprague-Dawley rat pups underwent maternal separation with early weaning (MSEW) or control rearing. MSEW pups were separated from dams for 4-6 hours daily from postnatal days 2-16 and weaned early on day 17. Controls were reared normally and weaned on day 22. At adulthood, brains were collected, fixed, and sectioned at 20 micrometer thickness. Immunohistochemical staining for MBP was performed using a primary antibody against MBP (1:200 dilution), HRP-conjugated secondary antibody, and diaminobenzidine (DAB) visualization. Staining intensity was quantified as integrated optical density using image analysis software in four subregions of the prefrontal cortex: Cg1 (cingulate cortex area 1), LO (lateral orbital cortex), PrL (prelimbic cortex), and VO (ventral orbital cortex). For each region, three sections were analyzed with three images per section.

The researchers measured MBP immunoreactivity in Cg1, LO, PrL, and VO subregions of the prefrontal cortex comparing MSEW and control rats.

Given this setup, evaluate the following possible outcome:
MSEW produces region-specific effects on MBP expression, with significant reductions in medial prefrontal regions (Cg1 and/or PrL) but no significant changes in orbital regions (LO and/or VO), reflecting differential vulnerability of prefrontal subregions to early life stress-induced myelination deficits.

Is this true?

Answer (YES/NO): NO